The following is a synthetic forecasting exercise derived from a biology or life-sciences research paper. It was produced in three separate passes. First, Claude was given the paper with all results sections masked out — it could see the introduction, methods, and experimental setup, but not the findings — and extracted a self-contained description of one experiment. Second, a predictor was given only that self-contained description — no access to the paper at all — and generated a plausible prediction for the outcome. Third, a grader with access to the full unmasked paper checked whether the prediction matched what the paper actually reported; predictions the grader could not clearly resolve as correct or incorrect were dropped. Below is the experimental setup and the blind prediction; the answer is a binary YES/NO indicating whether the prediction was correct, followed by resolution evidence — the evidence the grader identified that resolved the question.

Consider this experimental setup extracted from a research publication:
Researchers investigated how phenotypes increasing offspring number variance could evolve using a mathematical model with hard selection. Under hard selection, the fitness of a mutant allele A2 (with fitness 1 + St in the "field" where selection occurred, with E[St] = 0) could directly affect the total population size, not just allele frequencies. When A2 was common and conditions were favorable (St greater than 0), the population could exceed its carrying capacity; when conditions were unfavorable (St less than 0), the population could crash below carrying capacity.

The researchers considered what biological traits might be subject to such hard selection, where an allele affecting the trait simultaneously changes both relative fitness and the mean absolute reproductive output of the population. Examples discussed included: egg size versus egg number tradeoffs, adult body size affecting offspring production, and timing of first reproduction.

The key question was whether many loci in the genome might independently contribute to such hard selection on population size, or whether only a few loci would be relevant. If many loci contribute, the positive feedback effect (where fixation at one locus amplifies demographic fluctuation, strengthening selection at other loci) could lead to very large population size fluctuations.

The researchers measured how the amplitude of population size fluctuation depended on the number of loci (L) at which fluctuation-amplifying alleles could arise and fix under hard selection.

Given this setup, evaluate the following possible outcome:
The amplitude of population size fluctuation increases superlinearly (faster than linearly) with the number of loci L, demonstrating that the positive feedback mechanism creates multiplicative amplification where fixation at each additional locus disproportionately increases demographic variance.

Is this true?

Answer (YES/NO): YES